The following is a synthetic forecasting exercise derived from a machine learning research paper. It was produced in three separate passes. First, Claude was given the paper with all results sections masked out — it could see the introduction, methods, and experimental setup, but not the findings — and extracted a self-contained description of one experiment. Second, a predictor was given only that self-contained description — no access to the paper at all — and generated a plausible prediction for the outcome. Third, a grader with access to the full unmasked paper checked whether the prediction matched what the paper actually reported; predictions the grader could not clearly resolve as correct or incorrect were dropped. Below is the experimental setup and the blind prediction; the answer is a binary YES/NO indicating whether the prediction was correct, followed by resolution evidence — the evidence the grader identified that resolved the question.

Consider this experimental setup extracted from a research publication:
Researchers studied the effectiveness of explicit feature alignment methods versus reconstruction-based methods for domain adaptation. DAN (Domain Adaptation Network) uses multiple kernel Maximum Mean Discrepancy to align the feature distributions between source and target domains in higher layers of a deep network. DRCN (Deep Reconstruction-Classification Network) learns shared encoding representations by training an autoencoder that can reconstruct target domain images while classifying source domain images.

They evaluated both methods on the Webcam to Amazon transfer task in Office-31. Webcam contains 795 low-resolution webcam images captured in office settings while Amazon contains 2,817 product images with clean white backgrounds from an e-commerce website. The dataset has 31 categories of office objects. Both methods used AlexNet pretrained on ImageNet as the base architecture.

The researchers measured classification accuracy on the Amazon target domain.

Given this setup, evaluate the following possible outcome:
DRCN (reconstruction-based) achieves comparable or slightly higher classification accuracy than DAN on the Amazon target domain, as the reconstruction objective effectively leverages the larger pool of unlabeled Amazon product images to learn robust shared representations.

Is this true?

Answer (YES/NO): NO